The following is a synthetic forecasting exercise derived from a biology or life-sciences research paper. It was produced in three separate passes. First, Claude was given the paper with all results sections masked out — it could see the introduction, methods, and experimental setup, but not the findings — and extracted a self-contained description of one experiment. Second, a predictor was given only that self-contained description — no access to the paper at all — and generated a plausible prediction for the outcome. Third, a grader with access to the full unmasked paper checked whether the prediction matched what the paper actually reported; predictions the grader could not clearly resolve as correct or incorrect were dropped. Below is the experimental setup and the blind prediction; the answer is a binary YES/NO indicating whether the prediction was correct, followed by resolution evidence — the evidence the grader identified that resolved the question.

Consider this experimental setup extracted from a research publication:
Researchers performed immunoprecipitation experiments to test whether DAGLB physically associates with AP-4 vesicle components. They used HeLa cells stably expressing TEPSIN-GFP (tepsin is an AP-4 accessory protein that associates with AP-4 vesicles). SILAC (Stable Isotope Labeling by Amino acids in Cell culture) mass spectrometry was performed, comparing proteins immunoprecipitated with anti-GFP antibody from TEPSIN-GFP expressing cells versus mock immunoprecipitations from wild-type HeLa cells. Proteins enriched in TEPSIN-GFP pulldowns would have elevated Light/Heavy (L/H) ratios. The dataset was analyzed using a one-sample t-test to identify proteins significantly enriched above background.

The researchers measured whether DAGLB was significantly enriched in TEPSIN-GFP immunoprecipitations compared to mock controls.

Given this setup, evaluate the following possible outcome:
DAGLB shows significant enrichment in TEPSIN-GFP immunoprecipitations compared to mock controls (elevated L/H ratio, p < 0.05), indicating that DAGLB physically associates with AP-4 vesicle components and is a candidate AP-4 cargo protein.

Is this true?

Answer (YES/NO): YES